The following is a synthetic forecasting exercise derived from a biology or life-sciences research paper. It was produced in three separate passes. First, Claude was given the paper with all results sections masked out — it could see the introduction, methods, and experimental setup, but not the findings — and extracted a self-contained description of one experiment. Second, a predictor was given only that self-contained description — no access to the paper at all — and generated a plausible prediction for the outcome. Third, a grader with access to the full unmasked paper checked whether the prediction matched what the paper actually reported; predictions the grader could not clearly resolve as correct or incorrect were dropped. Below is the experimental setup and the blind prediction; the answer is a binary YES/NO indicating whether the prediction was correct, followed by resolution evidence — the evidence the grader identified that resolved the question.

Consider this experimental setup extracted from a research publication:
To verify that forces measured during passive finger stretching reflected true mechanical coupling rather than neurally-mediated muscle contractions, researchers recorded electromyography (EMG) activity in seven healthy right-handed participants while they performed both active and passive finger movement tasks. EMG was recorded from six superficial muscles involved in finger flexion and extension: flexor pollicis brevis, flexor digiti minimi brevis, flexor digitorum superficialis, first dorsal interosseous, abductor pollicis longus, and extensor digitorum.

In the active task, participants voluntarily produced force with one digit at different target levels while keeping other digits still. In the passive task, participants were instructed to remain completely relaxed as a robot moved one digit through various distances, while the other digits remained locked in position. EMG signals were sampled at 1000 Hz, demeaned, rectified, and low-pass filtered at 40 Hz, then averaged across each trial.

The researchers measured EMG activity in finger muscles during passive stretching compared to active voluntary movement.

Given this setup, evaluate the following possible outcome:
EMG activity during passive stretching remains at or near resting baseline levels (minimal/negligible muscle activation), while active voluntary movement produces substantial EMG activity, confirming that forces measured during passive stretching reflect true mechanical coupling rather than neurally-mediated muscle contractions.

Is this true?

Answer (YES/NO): YES